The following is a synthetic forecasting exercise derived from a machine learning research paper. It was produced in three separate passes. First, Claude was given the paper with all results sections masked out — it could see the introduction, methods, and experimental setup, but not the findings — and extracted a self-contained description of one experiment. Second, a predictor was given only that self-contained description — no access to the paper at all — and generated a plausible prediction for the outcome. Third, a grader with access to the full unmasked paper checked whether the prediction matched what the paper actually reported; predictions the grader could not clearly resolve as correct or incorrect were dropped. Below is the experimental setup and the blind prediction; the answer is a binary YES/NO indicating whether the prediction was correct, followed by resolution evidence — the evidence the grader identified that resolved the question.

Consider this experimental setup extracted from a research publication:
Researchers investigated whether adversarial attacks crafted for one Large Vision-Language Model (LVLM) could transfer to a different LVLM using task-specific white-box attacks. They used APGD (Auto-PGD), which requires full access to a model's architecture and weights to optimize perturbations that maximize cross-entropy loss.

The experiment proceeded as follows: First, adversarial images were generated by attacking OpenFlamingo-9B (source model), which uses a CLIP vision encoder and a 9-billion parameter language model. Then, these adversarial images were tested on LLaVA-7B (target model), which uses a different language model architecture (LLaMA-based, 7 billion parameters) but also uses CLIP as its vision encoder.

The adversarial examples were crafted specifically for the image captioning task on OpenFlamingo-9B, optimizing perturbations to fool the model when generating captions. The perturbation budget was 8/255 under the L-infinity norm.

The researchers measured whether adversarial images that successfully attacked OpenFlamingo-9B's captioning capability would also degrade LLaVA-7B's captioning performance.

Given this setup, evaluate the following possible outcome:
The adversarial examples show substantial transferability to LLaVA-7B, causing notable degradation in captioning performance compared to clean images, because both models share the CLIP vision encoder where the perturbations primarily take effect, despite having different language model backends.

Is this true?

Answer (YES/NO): NO